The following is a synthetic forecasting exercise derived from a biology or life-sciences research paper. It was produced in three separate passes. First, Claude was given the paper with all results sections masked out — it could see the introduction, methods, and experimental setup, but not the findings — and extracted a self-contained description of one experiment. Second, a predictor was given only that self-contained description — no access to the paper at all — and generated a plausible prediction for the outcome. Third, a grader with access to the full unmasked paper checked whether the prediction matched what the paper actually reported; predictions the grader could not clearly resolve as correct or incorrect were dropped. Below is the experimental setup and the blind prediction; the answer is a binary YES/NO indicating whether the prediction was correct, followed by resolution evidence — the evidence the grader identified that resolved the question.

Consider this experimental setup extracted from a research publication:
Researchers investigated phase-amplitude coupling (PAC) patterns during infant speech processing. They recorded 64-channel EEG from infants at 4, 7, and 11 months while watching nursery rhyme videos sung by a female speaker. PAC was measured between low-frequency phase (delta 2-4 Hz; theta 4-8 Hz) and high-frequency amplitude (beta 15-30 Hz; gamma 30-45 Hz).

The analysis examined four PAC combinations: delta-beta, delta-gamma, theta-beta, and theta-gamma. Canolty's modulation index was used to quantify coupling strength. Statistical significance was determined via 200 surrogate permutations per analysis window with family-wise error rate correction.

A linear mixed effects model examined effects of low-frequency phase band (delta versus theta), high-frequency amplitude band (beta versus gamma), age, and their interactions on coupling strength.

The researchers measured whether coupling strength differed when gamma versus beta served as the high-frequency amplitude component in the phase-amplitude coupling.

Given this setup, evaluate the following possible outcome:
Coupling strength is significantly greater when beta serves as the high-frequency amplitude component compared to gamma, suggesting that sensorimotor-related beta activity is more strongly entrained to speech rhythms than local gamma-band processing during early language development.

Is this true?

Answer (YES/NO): YES